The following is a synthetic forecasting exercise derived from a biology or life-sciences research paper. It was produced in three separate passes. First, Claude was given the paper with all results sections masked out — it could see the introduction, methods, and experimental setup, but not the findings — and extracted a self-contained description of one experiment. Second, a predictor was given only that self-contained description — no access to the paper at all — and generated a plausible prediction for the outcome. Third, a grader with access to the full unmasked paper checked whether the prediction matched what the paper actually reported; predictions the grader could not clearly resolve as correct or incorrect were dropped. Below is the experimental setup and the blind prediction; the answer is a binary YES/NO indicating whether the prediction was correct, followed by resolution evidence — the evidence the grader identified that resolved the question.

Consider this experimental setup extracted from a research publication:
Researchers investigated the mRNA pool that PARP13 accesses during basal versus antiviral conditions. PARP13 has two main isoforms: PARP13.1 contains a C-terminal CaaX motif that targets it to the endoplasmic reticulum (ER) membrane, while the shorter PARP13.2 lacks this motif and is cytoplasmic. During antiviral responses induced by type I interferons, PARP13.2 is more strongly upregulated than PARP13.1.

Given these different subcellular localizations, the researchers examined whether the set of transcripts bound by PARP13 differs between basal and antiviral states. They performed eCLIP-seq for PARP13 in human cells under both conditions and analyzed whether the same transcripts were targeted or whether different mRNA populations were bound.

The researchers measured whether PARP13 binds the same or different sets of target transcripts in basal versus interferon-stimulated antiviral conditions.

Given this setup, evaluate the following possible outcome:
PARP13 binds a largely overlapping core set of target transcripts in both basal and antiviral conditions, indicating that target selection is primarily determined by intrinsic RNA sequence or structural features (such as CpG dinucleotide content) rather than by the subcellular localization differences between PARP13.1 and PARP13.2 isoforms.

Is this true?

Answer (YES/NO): NO